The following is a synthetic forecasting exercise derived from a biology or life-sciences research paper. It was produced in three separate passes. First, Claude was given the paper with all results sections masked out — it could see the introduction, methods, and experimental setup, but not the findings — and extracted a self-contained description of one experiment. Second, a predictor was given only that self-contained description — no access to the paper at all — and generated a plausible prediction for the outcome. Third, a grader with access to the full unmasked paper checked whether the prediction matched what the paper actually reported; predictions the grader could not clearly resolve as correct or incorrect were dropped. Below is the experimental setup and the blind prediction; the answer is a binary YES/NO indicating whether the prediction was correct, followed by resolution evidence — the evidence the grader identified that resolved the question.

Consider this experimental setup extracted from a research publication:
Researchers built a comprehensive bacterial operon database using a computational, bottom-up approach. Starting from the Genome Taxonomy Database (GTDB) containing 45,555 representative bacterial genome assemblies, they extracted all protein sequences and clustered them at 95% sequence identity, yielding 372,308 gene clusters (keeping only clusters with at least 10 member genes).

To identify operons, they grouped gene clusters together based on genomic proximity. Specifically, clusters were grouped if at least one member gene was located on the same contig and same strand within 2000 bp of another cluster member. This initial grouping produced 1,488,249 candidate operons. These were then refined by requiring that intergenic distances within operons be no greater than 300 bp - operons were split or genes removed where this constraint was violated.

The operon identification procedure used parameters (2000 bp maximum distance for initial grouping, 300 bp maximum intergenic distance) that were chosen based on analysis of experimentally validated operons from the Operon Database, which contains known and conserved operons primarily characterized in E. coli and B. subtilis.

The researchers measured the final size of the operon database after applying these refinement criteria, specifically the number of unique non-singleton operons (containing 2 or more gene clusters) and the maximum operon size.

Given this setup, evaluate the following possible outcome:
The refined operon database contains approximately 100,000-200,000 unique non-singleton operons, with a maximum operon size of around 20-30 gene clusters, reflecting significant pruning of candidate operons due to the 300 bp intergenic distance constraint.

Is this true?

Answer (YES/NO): NO